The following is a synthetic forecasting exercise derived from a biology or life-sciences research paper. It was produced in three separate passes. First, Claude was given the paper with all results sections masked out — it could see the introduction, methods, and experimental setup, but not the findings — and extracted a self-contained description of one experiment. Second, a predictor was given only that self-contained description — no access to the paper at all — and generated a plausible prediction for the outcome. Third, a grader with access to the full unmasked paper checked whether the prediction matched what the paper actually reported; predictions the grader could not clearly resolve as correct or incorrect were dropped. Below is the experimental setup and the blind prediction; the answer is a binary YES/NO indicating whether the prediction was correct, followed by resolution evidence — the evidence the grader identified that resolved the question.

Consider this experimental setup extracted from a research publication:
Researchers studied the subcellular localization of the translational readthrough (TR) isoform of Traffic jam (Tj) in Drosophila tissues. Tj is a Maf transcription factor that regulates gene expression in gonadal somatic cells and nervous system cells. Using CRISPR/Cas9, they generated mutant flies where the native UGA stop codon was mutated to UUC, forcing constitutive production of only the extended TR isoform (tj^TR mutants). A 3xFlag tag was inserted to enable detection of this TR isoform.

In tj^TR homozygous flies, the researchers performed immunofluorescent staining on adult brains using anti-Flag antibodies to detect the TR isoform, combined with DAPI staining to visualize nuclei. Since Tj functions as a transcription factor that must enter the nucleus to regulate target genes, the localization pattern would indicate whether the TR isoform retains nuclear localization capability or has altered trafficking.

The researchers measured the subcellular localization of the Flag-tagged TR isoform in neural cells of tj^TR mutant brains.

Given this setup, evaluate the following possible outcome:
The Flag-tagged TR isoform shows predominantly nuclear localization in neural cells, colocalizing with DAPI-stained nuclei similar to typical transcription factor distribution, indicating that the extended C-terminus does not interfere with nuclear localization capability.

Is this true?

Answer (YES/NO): YES